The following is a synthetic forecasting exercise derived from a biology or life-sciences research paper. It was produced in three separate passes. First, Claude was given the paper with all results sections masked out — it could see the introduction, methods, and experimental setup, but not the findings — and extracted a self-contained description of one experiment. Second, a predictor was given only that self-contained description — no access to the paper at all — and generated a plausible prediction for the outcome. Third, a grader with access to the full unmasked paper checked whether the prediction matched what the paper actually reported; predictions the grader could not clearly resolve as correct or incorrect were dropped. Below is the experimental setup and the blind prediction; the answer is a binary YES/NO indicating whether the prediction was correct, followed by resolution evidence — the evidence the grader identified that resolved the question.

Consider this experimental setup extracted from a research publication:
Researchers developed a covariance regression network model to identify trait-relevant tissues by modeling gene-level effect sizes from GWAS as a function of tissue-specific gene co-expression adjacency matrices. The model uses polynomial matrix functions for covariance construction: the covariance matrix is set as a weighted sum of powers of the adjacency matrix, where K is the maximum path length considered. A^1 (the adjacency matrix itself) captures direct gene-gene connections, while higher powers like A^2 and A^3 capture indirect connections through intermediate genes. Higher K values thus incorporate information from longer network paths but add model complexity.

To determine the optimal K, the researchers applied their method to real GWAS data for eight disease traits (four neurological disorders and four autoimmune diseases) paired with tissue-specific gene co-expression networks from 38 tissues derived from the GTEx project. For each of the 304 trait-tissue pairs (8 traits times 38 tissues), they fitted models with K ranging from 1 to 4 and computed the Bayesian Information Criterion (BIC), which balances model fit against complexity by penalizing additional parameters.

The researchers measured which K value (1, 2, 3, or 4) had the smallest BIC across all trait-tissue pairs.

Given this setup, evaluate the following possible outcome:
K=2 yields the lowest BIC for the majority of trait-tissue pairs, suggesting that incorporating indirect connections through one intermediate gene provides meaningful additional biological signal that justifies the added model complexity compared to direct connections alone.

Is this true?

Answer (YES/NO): NO